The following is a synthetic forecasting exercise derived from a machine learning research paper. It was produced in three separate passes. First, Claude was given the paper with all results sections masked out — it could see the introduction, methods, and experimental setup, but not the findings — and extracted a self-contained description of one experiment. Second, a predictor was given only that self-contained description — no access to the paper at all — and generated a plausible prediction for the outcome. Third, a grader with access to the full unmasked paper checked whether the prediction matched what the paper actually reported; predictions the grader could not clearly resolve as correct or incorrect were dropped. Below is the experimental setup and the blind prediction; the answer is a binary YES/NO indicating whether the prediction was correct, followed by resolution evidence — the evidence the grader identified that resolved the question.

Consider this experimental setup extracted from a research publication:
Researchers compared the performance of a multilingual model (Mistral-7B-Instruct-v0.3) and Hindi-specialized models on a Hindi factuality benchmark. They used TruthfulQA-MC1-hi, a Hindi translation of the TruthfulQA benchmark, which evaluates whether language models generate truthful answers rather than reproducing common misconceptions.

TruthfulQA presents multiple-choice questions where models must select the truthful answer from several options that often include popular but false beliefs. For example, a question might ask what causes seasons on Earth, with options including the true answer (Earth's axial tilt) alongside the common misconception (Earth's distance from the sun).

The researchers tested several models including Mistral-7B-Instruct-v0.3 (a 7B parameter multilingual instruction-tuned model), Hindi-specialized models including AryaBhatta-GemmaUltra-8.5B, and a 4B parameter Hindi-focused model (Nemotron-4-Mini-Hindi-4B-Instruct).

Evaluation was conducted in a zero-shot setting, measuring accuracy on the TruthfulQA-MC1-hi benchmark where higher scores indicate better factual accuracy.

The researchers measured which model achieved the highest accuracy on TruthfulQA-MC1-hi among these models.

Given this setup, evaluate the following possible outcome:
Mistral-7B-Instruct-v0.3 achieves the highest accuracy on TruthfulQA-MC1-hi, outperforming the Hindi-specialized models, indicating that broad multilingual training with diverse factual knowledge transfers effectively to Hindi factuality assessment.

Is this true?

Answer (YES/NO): YES